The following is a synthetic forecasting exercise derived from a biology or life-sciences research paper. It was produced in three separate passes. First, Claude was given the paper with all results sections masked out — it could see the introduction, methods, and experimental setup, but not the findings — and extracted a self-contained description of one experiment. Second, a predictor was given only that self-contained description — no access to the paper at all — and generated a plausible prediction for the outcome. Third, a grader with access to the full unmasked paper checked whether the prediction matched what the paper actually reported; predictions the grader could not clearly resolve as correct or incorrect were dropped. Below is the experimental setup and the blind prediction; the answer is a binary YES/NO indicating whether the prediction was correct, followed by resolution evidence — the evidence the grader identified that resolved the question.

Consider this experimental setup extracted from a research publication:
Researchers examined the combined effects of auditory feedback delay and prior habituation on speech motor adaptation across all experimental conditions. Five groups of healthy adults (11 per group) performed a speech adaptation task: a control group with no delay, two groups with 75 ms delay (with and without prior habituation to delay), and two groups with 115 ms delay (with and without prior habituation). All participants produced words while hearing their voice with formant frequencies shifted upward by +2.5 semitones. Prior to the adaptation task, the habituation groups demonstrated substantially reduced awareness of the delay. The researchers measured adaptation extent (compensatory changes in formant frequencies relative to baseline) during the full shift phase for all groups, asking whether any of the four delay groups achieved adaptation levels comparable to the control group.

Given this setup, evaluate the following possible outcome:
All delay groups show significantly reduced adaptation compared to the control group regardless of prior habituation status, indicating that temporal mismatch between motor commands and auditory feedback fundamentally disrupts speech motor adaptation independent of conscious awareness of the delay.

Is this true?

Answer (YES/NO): YES